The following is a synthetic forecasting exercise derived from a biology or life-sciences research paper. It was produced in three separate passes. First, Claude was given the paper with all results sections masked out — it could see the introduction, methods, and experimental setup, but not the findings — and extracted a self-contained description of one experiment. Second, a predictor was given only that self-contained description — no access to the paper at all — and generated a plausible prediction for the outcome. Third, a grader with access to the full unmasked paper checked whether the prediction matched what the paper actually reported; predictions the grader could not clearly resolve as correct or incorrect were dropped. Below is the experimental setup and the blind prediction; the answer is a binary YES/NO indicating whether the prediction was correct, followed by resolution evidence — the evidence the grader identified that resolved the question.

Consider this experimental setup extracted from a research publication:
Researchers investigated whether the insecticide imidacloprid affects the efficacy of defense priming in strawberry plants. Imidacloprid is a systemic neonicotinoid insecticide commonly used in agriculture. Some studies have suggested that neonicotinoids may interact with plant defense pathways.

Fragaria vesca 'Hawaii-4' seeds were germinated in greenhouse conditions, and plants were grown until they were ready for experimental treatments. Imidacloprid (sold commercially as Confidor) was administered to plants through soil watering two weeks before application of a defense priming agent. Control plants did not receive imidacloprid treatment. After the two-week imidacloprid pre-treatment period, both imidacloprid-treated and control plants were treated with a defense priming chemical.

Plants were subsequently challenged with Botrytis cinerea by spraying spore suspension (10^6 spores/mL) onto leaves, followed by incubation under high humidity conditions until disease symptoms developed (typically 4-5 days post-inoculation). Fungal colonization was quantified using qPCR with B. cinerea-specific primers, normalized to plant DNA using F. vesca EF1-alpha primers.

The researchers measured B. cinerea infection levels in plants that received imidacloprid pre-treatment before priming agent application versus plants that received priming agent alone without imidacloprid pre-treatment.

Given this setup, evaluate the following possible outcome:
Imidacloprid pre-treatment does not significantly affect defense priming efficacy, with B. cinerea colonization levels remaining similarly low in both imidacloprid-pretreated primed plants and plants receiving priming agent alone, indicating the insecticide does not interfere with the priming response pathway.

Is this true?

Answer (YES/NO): NO